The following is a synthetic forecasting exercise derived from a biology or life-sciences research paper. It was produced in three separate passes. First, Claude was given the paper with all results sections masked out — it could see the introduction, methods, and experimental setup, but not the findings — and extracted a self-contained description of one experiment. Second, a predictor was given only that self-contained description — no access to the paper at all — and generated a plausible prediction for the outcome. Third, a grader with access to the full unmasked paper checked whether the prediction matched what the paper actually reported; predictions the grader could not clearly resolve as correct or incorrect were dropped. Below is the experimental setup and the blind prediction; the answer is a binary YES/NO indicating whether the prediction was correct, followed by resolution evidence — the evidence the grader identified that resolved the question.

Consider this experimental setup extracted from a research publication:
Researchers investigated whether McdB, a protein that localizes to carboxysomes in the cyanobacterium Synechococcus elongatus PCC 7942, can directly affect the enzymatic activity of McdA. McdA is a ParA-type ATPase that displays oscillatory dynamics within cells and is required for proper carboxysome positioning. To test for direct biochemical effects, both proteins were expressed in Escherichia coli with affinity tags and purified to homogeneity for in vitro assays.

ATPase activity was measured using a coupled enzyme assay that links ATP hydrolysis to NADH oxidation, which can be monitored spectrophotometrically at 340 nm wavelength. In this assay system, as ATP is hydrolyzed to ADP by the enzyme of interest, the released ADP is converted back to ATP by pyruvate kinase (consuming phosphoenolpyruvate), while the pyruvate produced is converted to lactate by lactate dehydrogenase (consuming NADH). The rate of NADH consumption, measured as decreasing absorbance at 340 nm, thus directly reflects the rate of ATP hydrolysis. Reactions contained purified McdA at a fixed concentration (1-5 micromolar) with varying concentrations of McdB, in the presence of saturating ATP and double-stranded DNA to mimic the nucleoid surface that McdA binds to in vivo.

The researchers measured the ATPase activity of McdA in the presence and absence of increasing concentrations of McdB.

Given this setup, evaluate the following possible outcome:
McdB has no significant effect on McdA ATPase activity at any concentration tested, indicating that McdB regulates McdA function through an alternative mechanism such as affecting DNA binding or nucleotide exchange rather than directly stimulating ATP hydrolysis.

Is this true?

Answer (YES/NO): NO